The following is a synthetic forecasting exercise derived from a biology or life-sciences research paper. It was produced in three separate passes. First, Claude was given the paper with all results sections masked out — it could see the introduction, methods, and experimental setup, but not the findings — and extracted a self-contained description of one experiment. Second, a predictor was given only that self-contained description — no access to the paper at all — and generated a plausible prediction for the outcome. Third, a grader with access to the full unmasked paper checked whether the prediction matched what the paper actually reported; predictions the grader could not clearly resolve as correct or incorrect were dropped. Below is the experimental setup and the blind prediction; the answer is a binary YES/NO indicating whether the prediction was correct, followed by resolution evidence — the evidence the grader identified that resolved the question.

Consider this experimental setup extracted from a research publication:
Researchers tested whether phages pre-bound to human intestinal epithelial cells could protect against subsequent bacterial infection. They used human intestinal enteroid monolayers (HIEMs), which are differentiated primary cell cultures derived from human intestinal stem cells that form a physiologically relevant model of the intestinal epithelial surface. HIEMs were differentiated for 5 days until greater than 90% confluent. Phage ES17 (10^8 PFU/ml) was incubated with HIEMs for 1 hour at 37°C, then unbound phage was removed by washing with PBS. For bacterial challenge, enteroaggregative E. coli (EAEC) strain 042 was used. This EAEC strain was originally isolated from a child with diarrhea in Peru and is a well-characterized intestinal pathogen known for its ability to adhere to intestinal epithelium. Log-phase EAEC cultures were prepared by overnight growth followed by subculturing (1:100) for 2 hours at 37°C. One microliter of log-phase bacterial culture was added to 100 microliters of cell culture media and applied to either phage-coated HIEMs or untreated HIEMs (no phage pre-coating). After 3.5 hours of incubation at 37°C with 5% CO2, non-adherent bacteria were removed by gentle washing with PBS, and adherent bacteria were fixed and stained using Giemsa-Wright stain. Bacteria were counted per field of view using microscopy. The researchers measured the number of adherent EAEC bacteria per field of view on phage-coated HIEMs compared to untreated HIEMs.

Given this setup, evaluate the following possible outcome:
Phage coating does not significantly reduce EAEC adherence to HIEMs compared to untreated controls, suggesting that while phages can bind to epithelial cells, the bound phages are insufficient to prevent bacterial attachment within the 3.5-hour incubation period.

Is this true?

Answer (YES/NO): NO